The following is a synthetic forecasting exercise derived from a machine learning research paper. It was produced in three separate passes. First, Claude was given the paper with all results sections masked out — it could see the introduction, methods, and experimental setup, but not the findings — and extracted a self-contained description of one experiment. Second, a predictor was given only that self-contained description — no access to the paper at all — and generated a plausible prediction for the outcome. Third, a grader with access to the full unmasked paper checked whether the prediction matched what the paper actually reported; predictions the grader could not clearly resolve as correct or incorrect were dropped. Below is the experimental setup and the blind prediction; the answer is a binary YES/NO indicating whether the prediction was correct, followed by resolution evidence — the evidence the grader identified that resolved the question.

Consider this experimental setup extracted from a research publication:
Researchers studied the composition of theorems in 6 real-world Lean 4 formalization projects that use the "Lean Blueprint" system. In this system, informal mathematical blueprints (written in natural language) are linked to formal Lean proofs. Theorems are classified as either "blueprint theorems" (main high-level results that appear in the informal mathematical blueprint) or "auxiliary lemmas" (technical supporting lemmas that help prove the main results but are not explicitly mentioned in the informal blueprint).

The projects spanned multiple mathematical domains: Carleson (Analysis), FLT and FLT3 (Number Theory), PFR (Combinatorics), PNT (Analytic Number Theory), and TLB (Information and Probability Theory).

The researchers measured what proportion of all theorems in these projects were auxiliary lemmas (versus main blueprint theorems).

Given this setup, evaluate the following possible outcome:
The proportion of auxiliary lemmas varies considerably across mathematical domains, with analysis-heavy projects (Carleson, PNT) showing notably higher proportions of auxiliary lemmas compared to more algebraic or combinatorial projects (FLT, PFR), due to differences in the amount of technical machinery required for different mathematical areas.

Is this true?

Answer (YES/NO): NO